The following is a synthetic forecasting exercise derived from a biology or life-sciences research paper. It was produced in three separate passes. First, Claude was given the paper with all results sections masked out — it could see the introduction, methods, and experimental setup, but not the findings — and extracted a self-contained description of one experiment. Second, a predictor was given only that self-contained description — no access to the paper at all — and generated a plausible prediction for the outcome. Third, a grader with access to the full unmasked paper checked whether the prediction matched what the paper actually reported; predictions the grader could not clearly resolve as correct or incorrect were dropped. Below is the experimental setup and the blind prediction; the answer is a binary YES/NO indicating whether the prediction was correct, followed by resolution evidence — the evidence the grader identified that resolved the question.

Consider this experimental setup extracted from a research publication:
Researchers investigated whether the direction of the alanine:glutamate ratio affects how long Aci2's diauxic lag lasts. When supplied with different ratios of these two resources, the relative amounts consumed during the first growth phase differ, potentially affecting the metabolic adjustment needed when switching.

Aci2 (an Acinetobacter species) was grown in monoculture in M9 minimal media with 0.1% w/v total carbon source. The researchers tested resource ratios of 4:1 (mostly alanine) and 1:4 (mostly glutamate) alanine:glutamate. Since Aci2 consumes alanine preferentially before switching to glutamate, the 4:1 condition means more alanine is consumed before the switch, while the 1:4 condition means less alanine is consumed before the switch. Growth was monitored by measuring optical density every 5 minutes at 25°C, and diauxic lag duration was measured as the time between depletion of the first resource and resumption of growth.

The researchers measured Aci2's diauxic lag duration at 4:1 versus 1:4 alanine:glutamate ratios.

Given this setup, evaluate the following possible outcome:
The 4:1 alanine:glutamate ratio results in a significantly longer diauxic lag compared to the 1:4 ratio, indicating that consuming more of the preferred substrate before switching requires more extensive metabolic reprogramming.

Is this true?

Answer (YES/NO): YES